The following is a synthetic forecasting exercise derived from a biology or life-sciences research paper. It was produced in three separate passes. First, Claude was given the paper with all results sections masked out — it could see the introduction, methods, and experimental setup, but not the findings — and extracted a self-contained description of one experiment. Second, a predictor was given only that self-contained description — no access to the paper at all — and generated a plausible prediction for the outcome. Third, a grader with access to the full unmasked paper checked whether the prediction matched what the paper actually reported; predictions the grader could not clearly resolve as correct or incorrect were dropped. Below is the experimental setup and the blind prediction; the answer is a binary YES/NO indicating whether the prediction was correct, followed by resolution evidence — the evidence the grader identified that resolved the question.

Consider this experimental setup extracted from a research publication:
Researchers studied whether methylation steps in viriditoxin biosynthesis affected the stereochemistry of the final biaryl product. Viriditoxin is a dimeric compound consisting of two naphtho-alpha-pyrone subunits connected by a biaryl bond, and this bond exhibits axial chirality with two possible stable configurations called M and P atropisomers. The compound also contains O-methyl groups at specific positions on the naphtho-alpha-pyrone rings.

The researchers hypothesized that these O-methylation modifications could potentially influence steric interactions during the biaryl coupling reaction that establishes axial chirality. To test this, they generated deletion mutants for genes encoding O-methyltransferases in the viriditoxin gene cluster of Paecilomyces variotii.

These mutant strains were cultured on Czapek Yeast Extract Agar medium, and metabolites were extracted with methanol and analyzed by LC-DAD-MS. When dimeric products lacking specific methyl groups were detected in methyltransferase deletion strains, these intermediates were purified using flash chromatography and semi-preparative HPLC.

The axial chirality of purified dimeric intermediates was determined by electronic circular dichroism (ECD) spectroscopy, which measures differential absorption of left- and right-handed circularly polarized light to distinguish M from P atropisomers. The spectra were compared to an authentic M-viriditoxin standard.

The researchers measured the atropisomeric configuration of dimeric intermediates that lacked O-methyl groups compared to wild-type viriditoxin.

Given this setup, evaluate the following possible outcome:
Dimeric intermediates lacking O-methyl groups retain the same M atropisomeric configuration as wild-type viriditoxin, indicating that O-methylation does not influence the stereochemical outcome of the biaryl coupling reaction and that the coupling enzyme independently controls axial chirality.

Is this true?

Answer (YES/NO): NO